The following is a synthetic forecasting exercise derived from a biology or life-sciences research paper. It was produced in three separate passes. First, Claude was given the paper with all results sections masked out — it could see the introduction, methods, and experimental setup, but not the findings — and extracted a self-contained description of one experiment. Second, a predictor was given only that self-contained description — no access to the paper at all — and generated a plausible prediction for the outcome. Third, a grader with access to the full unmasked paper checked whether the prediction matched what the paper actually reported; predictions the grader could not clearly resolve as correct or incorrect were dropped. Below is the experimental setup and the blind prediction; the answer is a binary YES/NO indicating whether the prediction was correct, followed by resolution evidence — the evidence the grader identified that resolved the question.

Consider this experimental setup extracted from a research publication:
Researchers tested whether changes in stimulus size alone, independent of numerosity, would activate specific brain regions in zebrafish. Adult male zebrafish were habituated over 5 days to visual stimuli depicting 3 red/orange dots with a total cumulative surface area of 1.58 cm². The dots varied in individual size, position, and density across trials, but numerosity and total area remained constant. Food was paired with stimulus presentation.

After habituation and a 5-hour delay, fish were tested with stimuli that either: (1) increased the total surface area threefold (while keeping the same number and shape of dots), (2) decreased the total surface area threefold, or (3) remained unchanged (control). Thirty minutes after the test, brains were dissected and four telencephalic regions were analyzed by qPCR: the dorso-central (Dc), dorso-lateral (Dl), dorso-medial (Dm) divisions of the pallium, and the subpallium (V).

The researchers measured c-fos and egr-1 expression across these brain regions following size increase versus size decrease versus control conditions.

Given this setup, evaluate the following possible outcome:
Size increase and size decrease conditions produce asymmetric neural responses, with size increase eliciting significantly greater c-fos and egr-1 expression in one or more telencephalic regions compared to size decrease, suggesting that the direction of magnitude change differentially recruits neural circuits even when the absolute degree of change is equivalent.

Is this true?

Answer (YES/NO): NO